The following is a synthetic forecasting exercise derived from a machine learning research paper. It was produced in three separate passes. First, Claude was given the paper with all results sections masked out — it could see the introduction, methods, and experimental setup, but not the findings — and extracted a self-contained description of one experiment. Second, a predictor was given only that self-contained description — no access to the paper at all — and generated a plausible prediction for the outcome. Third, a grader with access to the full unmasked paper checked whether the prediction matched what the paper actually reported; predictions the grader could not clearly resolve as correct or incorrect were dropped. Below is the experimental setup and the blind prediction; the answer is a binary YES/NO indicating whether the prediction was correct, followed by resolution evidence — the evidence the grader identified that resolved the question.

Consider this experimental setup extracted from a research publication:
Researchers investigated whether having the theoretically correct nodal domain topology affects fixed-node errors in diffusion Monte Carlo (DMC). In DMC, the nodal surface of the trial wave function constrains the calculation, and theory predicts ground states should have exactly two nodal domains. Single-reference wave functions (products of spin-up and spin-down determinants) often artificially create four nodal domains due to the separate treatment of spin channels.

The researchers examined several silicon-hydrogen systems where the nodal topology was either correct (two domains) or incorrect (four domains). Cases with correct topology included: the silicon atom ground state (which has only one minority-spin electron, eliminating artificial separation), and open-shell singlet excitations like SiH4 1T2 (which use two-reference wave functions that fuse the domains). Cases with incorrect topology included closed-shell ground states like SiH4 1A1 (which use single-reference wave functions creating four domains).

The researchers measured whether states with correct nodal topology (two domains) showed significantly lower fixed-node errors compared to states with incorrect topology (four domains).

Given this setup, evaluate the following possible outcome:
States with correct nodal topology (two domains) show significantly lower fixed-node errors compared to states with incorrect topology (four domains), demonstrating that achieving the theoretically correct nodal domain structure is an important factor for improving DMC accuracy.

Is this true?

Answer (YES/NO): NO